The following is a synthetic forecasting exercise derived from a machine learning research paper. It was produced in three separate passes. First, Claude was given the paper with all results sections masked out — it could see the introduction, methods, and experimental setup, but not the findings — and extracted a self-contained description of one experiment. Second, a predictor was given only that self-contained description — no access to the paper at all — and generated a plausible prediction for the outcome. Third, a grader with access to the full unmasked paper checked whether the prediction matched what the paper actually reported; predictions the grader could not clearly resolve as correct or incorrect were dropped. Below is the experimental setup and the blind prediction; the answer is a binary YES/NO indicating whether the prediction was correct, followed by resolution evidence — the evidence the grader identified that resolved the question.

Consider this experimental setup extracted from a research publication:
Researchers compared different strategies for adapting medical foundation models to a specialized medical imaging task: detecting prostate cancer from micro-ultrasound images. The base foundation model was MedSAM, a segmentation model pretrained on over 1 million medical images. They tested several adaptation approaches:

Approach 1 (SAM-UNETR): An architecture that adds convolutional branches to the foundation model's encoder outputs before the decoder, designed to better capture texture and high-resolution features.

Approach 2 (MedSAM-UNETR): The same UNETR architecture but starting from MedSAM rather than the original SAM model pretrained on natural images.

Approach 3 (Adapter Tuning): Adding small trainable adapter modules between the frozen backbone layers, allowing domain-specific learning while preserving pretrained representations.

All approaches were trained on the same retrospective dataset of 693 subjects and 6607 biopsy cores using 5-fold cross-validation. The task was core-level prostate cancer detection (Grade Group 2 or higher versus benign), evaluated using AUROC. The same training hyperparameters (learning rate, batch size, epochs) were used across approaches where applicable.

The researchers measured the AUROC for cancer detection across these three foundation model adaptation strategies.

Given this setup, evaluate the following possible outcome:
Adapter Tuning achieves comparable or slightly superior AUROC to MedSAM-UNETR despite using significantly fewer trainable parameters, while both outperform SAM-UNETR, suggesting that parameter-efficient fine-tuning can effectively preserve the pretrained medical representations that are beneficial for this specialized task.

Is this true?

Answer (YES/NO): NO